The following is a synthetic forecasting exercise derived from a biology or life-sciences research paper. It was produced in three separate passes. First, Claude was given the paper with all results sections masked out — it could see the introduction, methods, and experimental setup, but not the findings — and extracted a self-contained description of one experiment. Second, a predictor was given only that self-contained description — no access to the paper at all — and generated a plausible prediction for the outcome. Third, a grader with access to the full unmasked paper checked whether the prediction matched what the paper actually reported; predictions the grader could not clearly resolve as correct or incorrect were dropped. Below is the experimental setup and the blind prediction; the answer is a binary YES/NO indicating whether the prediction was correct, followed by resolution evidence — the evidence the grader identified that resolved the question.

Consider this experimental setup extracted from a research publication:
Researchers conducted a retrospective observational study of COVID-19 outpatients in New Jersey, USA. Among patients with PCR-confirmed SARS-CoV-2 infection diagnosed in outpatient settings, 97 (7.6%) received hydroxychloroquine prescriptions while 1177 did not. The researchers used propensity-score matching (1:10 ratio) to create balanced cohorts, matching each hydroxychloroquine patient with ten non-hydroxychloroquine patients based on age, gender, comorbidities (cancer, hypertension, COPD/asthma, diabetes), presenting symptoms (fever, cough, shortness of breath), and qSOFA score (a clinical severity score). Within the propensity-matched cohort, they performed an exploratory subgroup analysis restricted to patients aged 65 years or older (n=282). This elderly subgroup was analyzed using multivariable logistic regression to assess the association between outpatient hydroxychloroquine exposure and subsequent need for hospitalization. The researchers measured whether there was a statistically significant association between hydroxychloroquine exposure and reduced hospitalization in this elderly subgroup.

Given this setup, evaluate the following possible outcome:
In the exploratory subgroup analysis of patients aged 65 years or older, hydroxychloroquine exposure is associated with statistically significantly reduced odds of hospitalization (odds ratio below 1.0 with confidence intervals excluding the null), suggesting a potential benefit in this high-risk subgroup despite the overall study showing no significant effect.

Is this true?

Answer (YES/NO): NO